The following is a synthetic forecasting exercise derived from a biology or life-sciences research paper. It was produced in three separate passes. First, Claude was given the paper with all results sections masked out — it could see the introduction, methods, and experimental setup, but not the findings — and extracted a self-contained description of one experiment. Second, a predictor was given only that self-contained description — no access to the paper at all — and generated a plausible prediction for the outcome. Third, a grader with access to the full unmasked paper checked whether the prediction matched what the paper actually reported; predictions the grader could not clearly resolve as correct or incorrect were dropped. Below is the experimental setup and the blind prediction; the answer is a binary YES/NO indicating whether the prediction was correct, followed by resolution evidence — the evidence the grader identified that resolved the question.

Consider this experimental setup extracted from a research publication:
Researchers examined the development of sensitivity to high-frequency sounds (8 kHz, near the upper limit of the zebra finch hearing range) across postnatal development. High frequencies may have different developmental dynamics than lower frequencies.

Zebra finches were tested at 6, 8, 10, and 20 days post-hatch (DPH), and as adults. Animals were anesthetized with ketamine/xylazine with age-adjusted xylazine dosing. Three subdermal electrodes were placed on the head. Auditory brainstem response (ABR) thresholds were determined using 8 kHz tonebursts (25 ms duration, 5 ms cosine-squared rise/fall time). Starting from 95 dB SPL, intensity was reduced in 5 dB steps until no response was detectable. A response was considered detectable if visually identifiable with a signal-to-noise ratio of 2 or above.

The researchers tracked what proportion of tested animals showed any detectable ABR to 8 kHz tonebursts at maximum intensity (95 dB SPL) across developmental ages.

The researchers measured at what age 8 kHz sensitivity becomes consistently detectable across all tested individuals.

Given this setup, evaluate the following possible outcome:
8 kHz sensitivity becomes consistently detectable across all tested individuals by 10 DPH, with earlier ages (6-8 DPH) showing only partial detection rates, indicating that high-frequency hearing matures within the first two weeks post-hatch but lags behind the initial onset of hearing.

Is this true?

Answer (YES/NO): NO